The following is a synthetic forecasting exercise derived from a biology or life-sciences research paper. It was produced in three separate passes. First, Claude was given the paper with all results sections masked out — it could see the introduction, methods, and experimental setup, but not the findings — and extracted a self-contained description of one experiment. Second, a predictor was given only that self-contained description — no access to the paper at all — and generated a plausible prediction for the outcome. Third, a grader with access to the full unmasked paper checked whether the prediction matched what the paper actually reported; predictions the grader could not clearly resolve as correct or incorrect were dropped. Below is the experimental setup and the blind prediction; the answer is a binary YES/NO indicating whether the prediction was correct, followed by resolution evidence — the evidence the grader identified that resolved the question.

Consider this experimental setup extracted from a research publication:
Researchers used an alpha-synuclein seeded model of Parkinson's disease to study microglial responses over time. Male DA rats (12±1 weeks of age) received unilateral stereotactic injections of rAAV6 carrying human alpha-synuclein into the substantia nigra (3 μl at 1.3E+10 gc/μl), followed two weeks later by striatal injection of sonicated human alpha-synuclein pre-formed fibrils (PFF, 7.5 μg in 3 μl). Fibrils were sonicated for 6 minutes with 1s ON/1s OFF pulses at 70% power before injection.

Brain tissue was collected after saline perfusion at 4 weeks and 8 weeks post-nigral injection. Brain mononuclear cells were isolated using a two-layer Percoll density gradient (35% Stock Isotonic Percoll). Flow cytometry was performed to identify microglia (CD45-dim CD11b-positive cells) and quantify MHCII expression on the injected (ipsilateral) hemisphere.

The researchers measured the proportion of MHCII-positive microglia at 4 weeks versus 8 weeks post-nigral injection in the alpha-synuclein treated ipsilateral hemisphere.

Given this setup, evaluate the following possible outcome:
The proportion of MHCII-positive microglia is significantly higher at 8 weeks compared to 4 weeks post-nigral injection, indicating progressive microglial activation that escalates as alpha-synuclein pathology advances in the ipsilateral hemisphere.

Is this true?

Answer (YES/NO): NO